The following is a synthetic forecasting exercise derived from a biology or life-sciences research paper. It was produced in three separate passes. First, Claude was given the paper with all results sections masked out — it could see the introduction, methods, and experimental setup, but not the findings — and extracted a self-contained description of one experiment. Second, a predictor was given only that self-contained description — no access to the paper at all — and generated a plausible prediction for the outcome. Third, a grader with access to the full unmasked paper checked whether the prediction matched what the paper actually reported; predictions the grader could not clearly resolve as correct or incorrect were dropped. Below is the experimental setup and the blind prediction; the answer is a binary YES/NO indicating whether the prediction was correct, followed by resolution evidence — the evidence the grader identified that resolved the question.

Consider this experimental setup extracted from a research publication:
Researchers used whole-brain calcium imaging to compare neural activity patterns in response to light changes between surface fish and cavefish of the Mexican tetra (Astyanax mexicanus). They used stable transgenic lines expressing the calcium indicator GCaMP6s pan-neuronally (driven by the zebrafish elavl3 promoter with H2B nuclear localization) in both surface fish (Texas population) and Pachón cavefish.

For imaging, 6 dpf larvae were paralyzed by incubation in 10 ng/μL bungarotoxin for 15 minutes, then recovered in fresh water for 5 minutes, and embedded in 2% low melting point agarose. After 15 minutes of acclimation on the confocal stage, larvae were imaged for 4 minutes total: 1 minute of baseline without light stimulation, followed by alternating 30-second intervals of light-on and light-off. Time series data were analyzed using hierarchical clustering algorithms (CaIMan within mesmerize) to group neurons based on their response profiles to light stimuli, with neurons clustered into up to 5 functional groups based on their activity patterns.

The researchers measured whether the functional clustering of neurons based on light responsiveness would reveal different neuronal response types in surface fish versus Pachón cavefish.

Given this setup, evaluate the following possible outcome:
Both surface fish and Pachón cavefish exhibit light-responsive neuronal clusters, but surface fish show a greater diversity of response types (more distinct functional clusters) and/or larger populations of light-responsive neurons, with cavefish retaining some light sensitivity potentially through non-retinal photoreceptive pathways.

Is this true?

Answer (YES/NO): NO